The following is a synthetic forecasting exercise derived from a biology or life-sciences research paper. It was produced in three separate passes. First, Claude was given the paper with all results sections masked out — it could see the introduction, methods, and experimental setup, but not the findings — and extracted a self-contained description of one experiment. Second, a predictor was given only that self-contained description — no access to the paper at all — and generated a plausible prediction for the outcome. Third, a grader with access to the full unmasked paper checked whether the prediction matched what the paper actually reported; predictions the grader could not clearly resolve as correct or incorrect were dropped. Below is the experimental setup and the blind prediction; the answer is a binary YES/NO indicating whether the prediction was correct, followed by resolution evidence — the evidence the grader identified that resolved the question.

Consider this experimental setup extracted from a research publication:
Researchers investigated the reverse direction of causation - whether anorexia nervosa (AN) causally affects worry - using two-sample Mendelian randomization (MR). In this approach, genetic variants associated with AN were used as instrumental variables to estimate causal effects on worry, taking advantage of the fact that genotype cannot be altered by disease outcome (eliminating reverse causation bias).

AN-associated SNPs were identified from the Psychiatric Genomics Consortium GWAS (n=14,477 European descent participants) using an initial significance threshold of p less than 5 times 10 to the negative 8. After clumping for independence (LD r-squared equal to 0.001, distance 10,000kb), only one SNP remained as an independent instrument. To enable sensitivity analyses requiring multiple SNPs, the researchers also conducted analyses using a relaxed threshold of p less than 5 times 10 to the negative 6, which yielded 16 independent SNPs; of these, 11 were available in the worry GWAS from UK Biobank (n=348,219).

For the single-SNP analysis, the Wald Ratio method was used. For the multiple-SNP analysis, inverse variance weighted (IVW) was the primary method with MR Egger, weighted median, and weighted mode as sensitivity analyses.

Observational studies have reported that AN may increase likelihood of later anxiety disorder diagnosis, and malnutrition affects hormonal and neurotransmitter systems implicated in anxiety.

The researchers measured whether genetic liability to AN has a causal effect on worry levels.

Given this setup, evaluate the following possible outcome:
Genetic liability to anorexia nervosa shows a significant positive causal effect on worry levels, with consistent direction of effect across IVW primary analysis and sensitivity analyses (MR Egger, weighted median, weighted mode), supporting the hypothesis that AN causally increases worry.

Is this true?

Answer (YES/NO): NO